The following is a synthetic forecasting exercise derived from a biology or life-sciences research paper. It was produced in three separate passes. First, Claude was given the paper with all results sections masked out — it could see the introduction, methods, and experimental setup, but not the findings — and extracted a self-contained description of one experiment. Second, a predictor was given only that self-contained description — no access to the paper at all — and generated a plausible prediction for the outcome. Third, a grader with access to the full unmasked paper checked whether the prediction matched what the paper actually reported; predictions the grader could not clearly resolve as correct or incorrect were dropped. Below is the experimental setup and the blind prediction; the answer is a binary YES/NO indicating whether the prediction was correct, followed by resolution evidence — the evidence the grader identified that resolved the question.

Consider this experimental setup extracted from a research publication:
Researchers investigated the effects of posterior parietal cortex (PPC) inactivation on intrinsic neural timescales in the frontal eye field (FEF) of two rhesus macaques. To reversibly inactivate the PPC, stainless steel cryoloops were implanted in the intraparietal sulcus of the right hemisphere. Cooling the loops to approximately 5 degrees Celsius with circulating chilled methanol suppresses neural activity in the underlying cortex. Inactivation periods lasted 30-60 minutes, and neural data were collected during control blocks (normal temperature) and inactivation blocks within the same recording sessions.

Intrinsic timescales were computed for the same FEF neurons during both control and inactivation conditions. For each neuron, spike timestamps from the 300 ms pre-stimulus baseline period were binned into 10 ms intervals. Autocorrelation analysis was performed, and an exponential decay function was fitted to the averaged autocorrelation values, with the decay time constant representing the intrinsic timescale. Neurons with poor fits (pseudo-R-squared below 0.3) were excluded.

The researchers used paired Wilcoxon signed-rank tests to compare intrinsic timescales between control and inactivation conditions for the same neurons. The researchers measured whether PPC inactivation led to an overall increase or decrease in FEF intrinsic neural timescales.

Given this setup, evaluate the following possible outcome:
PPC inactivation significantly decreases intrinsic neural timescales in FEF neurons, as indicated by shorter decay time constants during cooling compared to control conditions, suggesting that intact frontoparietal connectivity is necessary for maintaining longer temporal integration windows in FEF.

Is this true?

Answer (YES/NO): NO